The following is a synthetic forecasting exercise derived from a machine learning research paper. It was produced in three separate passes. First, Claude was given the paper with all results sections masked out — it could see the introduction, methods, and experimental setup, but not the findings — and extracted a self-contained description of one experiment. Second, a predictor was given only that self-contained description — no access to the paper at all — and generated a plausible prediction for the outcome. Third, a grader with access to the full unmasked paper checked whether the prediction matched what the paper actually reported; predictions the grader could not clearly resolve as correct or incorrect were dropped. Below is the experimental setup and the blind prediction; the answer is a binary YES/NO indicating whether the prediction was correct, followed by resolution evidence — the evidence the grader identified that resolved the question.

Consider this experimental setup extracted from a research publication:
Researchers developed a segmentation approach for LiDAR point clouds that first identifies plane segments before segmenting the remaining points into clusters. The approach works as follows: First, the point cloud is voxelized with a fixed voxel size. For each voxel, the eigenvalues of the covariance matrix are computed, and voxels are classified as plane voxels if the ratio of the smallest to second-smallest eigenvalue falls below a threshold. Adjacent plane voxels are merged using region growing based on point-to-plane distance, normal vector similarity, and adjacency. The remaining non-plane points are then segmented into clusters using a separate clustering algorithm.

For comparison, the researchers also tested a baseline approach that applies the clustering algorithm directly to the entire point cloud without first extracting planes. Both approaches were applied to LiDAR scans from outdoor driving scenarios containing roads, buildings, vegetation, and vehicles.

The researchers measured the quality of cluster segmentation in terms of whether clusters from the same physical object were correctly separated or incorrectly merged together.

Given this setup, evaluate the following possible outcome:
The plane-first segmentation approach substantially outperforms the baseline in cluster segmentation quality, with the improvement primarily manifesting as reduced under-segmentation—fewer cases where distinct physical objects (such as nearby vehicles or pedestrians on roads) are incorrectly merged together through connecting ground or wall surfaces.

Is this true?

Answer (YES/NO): YES